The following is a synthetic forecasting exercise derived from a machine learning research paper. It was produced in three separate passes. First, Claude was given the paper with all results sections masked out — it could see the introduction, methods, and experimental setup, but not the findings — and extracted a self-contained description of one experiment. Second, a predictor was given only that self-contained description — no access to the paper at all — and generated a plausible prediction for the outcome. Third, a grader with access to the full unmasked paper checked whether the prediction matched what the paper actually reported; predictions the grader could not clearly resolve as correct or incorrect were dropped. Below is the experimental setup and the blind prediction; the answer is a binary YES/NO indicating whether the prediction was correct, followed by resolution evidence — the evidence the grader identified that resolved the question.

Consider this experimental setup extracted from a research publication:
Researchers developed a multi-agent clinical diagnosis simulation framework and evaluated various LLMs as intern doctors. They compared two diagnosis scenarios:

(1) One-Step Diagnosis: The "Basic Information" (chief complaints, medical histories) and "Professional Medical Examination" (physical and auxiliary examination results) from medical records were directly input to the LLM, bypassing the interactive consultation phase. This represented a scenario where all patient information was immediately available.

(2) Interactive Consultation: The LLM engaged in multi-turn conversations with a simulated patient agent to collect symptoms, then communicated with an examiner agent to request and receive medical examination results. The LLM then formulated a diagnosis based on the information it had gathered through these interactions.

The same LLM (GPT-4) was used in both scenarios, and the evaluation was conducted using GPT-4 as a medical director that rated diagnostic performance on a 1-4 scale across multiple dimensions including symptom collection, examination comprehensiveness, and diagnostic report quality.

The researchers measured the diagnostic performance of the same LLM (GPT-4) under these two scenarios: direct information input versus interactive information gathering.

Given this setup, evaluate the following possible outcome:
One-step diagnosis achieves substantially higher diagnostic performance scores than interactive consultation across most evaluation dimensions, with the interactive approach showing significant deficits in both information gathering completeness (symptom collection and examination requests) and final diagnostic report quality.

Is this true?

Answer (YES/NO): NO